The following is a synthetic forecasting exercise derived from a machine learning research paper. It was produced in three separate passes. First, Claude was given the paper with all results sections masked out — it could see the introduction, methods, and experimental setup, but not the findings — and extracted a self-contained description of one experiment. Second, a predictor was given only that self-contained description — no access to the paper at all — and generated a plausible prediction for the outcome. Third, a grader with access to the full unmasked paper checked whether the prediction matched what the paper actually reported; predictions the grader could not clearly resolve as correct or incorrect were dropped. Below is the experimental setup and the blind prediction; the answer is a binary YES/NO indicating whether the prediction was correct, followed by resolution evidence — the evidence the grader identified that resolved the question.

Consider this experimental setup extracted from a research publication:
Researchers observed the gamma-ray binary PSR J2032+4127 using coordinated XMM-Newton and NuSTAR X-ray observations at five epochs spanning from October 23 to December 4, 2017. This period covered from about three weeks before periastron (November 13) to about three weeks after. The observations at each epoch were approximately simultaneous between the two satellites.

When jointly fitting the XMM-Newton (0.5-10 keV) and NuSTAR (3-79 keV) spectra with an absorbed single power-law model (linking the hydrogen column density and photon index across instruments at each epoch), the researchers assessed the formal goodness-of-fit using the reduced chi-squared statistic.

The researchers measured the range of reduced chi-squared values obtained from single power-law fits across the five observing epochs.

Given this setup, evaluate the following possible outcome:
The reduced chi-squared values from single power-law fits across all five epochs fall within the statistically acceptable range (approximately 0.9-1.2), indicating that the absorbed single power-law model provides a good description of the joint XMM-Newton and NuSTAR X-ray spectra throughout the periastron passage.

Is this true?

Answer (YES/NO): NO